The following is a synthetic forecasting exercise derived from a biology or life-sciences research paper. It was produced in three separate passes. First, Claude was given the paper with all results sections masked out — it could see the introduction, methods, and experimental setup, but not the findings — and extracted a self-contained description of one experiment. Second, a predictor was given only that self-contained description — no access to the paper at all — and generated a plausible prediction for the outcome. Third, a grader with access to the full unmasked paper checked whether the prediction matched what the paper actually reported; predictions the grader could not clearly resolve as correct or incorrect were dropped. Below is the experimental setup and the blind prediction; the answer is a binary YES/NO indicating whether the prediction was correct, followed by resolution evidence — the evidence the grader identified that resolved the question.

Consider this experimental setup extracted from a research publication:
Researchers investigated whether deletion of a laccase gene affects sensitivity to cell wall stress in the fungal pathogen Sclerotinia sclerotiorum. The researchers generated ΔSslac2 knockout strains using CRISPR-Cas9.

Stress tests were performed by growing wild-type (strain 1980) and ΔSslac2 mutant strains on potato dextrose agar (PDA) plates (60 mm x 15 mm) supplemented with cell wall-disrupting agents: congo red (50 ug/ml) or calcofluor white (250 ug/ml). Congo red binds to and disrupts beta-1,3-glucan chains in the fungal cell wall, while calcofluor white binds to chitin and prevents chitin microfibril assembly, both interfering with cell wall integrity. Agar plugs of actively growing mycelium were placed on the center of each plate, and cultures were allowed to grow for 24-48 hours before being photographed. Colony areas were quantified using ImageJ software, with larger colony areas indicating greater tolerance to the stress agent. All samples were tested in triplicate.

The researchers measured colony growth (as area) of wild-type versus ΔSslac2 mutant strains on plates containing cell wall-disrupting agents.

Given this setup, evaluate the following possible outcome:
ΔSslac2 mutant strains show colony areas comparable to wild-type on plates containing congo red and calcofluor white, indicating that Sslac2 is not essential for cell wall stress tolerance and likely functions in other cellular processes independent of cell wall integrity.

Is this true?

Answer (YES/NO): NO